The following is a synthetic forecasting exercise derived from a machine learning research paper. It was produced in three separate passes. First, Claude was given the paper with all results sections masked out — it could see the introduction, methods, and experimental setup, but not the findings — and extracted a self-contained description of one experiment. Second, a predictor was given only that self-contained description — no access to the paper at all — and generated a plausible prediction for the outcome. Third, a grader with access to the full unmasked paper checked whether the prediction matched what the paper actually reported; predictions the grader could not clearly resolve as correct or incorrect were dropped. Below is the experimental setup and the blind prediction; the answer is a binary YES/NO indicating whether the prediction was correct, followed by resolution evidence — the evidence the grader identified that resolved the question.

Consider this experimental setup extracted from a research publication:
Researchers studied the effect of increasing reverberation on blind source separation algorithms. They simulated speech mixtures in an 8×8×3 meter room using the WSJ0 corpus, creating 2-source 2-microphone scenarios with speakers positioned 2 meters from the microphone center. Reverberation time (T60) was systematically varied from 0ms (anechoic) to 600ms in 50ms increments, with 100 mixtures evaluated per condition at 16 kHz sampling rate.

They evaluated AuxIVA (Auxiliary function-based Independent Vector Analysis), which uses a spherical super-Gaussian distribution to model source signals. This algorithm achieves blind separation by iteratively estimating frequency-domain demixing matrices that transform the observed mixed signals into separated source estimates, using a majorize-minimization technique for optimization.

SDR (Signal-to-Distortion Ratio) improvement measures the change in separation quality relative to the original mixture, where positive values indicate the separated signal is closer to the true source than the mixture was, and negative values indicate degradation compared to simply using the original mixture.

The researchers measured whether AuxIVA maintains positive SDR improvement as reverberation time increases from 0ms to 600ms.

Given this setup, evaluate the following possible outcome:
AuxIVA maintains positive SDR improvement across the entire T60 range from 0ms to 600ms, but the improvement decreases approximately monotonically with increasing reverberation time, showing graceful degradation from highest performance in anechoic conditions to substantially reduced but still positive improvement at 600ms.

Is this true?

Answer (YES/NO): NO